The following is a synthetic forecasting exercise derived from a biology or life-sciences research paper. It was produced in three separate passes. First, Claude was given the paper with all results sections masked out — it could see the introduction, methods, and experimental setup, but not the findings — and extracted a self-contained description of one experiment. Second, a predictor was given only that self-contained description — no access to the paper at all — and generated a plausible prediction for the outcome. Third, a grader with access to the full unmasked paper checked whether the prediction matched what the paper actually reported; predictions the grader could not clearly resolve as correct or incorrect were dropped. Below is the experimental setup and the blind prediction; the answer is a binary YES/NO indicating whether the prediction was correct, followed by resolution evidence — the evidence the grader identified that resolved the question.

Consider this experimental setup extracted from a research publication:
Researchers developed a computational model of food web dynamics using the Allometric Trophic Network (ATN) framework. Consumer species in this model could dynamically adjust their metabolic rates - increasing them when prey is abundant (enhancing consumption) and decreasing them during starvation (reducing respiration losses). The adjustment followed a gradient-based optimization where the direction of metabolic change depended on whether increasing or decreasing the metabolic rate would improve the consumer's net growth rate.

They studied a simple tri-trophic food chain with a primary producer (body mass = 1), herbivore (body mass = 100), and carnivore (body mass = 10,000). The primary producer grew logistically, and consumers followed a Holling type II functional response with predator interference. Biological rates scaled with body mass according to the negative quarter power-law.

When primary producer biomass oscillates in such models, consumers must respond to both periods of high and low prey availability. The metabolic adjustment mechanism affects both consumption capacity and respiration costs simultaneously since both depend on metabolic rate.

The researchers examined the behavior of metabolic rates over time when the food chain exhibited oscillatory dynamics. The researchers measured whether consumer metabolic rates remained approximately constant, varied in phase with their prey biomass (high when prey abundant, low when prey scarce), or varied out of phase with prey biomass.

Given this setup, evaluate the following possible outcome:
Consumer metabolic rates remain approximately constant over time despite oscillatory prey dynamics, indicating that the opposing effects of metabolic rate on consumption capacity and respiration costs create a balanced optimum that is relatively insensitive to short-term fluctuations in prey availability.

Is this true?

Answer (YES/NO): NO